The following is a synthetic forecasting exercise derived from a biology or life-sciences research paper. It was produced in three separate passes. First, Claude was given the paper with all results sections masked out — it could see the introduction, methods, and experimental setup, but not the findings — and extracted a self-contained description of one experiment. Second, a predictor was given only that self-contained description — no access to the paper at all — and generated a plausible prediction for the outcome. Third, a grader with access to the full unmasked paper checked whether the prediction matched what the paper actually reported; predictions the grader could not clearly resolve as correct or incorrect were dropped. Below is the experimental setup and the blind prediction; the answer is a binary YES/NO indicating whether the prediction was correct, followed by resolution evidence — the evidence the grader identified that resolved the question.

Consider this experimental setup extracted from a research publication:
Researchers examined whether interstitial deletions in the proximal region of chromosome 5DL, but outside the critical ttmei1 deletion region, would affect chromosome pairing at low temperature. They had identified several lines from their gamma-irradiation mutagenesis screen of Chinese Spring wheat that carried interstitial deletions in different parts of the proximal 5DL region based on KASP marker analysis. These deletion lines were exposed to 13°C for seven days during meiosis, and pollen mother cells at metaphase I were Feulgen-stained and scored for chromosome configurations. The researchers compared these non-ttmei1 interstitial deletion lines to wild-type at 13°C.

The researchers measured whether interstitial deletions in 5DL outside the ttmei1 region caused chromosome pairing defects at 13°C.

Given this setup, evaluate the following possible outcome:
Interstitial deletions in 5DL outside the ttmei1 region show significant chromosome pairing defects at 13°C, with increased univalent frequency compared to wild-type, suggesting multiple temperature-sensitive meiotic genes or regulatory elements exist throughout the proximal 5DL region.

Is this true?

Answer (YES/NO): NO